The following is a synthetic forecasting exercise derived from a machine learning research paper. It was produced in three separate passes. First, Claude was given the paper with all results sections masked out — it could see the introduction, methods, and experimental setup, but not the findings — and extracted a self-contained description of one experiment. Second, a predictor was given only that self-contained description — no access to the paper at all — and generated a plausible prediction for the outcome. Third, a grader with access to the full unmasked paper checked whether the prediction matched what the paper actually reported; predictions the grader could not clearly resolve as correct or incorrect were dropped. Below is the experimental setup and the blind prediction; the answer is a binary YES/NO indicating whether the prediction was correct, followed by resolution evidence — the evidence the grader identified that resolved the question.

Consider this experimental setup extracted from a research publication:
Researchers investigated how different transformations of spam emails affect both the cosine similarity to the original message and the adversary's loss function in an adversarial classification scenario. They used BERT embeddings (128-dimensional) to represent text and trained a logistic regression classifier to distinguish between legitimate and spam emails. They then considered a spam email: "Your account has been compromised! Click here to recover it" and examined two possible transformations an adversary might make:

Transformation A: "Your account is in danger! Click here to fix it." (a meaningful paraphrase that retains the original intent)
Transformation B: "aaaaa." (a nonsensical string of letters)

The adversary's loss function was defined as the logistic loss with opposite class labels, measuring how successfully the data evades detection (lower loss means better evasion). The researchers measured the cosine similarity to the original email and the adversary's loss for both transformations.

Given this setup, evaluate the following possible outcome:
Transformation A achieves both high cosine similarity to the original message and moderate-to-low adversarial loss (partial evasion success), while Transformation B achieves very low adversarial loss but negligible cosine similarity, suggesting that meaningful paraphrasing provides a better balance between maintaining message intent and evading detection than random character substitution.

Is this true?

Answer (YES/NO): NO